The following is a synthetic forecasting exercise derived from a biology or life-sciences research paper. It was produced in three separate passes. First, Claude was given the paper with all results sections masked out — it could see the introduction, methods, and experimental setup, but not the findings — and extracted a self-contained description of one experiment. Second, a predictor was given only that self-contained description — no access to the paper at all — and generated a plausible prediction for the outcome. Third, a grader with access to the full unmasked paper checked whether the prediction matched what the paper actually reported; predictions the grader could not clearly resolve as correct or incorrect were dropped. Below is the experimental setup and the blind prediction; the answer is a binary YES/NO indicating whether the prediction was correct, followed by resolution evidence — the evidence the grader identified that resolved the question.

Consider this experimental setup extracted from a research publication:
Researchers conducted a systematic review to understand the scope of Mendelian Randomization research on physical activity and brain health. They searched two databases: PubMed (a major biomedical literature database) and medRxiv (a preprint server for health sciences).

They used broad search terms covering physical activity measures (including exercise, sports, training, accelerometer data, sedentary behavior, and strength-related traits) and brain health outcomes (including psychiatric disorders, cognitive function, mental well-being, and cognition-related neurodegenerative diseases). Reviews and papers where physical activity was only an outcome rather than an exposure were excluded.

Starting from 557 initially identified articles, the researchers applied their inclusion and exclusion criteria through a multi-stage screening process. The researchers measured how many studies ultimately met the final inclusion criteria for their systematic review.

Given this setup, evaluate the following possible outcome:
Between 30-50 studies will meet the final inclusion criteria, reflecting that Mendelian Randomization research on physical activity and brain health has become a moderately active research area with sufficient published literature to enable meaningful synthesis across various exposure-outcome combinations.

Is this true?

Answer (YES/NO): YES